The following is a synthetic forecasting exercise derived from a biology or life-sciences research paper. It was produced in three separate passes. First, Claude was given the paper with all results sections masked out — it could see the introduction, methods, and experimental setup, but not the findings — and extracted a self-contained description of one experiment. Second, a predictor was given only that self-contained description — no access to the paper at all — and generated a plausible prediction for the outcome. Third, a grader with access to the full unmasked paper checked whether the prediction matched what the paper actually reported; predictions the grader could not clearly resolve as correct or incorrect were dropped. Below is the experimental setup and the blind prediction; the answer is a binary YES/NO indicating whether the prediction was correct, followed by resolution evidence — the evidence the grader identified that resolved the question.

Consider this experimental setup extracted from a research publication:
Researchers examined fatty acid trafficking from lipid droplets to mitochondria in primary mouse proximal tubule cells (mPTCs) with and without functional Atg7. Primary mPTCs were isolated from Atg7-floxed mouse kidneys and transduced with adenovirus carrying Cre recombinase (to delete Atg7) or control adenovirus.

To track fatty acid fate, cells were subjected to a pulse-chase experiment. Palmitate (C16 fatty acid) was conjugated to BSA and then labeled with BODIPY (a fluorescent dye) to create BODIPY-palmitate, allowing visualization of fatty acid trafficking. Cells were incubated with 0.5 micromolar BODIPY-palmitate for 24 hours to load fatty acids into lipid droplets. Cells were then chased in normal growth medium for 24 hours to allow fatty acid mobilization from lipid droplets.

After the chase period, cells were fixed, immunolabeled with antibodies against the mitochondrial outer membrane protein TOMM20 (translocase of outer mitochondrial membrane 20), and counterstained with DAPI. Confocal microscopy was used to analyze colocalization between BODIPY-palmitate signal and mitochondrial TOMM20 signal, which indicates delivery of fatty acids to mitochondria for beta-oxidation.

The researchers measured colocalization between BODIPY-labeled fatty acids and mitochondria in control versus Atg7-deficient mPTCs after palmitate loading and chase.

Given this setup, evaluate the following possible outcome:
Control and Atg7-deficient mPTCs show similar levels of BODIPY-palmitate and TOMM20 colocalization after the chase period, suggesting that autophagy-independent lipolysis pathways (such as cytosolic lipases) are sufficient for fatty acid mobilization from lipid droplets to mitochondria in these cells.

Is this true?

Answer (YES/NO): NO